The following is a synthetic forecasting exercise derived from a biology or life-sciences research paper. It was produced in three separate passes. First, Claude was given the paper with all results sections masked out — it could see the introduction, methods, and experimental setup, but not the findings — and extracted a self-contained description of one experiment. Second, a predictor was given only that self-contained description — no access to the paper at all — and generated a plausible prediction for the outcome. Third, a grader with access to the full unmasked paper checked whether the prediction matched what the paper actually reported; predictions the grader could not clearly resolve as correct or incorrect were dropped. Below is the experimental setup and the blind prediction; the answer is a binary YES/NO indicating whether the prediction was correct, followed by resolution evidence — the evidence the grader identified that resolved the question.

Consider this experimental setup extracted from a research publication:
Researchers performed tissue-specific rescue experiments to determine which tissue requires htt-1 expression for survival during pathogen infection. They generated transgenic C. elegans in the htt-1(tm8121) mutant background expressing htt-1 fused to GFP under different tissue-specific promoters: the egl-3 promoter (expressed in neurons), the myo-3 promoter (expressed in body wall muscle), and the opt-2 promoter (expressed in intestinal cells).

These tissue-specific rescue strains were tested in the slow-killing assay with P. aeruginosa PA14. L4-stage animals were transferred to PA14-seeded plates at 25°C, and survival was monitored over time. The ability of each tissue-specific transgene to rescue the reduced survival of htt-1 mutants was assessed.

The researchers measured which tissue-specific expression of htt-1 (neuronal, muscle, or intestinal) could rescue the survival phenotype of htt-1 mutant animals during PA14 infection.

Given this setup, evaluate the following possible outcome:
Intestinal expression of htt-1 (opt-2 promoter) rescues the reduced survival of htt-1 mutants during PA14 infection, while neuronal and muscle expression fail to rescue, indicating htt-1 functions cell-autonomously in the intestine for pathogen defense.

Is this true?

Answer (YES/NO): YES